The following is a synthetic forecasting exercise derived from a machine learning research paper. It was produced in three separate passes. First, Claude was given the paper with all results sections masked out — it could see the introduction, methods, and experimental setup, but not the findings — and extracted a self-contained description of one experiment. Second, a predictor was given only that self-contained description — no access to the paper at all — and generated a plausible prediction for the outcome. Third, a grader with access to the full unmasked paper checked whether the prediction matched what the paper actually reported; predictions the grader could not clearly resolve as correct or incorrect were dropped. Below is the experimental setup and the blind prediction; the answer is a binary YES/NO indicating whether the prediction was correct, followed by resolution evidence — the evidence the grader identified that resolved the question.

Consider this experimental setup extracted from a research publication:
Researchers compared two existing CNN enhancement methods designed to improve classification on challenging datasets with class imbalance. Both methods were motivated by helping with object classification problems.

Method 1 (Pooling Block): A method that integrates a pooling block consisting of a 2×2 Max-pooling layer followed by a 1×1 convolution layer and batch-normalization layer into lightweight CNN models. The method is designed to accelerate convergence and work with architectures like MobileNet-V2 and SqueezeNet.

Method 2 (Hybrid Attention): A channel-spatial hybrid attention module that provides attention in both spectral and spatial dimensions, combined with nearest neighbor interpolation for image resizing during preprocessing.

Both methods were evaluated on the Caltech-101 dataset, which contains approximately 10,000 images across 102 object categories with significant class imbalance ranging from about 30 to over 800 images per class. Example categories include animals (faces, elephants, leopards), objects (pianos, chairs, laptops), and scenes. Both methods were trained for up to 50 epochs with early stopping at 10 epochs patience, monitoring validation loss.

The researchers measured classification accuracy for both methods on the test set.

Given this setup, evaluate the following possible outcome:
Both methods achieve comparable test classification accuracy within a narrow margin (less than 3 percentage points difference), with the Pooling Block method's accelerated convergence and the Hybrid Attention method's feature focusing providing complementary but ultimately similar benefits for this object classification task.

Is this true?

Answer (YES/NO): YES